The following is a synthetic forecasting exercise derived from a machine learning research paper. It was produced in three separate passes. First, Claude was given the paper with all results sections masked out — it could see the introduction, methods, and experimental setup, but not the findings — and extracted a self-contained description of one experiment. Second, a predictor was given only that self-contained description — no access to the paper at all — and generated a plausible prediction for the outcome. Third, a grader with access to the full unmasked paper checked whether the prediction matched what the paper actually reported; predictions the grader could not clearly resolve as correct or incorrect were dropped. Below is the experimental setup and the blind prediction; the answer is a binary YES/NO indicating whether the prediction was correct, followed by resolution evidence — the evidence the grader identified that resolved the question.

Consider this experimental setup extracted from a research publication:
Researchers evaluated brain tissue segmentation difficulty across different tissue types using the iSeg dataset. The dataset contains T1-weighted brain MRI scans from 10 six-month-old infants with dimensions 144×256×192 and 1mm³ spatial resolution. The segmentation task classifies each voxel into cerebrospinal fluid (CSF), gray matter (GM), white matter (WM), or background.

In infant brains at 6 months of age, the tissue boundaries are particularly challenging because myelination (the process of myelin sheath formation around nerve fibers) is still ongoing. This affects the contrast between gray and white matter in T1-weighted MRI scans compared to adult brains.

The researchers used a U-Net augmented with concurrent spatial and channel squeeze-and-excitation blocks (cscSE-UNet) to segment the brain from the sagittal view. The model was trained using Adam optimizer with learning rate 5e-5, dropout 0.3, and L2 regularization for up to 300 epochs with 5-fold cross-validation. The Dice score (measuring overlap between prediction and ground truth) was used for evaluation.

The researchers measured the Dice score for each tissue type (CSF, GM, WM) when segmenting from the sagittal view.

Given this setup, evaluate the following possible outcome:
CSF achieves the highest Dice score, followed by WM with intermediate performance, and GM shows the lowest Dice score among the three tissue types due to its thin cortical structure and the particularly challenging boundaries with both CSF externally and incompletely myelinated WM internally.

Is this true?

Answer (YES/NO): NO